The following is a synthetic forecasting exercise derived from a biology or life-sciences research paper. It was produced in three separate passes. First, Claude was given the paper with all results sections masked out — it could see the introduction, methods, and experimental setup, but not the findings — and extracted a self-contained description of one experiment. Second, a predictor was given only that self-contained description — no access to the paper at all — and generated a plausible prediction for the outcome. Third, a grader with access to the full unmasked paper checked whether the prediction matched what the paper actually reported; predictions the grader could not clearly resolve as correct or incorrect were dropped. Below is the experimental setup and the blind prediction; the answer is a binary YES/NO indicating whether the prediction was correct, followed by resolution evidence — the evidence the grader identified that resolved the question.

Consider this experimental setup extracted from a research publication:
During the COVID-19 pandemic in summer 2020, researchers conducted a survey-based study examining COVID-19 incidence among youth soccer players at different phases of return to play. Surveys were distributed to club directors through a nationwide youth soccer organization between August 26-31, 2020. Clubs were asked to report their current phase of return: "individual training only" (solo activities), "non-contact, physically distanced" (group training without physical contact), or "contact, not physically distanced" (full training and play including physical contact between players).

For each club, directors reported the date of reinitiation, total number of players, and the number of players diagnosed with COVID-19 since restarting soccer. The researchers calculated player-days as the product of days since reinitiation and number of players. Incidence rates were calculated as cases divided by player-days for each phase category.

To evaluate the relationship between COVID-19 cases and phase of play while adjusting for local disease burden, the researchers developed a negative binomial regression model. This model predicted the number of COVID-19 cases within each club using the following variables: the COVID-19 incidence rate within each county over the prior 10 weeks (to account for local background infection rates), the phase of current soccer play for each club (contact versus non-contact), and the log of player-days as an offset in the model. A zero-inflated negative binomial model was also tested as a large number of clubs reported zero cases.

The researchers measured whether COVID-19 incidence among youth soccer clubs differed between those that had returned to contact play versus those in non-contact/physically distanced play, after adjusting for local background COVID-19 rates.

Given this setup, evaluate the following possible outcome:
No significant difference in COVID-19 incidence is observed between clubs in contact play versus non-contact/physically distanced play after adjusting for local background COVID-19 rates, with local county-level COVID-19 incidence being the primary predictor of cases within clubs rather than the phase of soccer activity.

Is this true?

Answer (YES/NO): YES